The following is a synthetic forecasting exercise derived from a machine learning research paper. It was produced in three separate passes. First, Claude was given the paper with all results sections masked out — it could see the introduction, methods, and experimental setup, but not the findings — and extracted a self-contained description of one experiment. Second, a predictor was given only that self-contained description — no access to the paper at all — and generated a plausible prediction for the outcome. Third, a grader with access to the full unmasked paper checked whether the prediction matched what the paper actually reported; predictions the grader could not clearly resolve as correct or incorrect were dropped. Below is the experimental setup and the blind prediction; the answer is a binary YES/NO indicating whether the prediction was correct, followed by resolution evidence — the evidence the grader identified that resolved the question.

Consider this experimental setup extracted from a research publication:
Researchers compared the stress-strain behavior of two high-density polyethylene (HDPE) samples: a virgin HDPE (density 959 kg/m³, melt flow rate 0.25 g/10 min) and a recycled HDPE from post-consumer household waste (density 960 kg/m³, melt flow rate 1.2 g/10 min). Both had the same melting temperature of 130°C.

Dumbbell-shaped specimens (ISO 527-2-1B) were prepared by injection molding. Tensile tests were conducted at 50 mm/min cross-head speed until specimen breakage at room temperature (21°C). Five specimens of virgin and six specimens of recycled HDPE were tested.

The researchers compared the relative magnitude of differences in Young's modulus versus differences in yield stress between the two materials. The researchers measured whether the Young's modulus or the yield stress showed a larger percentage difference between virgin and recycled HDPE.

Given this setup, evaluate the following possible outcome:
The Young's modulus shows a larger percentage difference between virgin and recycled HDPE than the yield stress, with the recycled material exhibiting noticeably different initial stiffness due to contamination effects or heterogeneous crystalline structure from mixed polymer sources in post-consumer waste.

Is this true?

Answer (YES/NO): YES